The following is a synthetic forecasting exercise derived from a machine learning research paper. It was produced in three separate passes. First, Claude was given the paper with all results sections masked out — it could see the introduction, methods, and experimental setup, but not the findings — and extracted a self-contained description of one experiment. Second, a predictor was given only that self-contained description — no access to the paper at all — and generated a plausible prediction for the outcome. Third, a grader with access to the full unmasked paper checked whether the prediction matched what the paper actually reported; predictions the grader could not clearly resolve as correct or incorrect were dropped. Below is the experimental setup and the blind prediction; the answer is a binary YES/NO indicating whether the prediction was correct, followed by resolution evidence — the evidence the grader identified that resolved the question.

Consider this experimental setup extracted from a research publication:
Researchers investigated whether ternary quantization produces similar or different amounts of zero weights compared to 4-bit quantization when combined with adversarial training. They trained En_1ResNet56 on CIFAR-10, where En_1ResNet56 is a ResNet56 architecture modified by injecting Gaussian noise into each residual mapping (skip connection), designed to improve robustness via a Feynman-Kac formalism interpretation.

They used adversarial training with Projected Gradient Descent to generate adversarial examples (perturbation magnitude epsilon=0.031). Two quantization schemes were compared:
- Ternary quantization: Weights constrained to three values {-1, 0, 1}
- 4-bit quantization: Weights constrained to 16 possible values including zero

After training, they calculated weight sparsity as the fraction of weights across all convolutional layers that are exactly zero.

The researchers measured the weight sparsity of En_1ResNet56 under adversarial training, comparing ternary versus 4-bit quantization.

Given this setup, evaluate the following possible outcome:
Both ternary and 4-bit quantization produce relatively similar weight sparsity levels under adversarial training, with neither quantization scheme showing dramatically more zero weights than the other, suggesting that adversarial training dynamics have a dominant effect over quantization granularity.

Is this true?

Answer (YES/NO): YES